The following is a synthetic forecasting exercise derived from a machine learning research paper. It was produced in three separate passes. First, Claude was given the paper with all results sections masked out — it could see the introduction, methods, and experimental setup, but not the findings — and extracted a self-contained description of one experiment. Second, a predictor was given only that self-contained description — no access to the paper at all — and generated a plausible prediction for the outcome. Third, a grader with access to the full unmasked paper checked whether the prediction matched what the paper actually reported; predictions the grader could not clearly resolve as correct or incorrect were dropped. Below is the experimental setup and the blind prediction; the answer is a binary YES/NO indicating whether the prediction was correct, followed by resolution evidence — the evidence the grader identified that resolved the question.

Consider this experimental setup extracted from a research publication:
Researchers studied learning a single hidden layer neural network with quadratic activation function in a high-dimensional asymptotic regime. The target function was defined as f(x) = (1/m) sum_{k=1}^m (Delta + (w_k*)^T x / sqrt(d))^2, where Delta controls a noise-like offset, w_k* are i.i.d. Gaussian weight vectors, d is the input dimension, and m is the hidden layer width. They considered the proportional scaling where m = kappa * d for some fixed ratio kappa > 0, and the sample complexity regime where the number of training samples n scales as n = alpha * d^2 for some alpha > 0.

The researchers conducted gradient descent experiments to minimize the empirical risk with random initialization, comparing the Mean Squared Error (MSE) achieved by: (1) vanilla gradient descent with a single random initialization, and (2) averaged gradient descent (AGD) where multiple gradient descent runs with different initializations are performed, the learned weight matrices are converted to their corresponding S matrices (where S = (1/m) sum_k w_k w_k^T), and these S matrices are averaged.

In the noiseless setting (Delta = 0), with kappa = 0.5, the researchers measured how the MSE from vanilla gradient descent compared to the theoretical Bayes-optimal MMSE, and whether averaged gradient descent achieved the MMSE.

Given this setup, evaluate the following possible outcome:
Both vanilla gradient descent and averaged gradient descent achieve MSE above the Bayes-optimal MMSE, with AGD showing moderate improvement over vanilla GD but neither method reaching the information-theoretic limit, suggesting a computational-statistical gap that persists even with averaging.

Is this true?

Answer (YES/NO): NO